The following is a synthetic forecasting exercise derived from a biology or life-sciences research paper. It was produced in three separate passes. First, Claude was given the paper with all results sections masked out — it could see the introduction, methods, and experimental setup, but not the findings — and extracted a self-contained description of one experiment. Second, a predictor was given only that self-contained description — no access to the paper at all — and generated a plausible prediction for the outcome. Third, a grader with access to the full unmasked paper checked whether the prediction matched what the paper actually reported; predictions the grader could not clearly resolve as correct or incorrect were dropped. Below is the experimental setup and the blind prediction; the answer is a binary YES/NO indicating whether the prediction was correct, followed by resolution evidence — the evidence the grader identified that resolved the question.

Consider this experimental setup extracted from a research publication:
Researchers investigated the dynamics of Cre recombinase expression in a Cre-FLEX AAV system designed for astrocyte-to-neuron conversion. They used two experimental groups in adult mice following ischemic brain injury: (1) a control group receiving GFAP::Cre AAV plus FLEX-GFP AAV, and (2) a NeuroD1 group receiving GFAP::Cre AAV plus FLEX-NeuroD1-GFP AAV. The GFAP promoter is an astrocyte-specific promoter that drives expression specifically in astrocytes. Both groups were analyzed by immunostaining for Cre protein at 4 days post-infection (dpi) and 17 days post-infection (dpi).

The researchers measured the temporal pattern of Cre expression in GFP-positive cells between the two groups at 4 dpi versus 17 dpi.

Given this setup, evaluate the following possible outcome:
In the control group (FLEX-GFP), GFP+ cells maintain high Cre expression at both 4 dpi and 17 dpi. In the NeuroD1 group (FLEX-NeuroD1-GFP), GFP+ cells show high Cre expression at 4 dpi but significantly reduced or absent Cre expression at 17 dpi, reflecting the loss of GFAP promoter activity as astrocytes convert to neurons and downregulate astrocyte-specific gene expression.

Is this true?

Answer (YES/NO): NO